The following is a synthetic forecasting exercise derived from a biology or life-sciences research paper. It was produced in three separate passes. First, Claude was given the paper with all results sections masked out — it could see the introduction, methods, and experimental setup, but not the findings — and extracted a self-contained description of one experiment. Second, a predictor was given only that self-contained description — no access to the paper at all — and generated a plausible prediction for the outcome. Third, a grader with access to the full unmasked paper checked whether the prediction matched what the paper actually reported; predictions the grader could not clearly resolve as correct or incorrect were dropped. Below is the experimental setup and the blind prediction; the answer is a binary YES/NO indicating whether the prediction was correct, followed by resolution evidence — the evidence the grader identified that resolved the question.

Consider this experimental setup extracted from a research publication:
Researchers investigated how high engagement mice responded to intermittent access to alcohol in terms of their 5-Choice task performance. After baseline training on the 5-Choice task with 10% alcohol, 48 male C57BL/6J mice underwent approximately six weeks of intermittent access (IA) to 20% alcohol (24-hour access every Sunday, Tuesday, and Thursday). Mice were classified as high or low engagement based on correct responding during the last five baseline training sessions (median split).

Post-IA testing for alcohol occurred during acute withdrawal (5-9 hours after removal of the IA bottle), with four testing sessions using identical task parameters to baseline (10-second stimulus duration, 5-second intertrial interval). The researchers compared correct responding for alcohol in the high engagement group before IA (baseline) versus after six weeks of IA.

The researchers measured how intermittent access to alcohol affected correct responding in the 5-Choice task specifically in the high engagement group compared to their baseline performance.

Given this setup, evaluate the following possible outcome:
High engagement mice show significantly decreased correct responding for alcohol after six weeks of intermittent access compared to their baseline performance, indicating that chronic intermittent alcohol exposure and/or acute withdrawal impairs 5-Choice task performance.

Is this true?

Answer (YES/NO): NO